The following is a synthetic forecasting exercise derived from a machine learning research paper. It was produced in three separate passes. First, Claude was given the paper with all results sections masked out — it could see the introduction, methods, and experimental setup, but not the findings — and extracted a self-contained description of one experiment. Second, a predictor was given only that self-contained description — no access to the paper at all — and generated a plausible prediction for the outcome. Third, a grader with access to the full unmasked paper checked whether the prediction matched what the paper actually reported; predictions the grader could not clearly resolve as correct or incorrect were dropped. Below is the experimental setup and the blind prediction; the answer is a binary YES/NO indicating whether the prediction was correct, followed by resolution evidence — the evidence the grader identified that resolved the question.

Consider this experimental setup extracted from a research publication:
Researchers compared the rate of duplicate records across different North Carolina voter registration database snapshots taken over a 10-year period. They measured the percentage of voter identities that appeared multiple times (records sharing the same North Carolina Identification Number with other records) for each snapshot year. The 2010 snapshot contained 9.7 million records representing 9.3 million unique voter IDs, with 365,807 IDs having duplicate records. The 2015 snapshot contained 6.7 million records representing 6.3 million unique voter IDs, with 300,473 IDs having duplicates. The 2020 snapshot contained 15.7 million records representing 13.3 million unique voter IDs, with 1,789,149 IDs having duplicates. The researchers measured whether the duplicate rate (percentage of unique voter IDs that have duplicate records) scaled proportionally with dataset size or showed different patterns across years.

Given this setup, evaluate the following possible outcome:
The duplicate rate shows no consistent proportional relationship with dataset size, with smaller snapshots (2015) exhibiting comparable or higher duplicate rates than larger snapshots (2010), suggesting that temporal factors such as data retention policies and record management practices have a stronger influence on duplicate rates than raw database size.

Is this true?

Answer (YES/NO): YES